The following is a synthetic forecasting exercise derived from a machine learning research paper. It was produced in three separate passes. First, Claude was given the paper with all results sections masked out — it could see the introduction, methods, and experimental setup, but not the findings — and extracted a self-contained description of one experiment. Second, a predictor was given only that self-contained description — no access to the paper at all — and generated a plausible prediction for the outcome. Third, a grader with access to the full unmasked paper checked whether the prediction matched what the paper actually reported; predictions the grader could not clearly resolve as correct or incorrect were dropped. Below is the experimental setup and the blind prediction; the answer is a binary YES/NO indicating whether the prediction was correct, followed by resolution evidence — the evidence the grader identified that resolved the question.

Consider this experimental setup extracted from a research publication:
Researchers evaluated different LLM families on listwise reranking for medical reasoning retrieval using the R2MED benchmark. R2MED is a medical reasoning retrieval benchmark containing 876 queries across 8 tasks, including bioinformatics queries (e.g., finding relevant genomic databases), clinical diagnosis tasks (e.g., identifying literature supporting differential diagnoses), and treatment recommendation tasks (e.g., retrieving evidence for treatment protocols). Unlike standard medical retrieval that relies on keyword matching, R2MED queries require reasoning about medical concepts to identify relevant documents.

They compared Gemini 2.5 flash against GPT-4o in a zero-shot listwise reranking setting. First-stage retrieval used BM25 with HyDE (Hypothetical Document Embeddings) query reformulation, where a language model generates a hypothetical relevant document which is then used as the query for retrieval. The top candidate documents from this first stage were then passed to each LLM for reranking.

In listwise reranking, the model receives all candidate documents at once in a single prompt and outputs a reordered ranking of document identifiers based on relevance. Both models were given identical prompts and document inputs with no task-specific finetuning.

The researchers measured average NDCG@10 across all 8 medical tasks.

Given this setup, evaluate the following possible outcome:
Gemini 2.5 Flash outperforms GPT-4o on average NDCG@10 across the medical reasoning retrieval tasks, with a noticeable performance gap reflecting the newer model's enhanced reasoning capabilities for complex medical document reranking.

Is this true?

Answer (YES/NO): YES